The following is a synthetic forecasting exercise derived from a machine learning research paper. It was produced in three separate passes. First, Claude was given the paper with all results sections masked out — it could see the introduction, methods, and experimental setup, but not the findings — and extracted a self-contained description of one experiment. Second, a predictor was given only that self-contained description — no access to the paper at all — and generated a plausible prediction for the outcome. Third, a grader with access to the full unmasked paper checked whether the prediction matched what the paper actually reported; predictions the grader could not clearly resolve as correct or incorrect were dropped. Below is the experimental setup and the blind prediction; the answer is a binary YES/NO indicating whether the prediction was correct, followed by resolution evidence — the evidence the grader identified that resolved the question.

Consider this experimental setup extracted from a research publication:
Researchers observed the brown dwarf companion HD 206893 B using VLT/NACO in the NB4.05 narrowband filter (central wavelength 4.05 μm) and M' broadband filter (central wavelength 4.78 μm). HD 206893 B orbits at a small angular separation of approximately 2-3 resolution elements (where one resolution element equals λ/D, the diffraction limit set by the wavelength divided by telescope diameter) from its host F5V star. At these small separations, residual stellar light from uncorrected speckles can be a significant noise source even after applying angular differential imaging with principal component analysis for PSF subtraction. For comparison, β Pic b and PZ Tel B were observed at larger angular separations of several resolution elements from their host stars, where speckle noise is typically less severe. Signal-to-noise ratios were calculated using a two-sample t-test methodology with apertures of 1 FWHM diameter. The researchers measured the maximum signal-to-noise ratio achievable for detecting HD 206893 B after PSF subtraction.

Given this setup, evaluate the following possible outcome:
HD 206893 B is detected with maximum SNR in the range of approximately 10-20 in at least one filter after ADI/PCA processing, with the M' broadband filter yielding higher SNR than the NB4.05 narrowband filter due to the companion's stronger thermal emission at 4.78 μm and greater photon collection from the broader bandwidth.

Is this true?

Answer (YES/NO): NO